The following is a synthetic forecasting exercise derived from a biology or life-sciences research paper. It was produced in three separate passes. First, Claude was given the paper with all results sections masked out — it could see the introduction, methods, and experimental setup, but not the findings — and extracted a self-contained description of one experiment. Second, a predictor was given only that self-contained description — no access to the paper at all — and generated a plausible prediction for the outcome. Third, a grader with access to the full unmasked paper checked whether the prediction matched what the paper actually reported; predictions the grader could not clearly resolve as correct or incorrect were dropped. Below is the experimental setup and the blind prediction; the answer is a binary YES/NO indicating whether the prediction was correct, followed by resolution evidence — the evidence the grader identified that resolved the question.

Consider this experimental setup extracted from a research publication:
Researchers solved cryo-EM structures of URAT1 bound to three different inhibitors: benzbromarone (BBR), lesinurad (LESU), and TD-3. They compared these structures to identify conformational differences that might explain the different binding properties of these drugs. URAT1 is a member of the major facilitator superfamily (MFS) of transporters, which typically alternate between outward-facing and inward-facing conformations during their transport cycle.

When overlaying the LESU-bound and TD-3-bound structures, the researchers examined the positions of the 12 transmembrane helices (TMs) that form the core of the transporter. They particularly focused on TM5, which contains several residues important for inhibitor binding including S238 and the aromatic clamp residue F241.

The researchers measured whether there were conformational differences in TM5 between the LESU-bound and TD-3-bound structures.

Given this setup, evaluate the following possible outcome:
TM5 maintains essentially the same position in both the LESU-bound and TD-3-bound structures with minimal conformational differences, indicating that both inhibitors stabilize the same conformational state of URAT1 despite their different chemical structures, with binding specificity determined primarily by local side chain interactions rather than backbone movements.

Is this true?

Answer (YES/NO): NO